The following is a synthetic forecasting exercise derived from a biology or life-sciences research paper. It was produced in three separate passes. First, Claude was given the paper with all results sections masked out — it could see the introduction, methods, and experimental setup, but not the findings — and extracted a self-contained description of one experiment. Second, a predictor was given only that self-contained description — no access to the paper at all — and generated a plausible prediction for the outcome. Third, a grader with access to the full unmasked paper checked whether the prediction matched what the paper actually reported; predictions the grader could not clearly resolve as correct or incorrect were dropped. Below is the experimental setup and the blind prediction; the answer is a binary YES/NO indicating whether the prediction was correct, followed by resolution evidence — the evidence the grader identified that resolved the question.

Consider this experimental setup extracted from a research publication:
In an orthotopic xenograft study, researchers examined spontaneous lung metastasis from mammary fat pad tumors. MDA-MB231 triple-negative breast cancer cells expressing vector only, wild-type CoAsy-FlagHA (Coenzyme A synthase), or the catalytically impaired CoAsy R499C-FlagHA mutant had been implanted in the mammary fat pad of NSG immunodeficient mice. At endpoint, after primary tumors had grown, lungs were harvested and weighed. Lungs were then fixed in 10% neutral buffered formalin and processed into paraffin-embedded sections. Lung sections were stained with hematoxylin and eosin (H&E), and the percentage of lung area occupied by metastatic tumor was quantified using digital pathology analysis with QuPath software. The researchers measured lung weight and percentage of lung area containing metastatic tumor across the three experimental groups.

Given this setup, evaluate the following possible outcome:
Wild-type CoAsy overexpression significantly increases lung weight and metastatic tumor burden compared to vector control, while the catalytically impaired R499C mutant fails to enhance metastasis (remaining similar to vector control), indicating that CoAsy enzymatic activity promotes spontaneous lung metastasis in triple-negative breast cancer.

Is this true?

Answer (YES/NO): NO